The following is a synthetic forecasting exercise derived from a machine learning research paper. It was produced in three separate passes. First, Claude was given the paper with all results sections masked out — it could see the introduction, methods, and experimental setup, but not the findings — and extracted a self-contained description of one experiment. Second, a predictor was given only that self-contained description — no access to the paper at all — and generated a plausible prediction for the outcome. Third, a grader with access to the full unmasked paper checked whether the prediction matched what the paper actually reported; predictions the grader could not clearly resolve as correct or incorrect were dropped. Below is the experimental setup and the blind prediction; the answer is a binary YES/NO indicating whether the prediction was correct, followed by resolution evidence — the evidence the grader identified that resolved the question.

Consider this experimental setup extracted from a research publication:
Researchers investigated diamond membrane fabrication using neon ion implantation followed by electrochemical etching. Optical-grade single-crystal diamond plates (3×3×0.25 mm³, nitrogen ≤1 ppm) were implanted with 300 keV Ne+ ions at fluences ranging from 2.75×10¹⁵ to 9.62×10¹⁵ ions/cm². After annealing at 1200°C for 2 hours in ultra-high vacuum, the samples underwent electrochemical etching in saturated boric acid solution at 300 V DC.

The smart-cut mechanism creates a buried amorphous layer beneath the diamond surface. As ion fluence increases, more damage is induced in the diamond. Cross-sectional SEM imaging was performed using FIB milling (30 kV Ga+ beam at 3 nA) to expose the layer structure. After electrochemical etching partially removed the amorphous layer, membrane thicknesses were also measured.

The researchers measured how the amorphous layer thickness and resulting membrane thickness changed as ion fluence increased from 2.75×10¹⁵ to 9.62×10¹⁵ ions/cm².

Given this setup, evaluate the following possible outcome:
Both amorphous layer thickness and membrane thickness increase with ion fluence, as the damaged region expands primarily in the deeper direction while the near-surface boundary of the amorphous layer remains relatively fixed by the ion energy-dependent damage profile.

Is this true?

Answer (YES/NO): NO